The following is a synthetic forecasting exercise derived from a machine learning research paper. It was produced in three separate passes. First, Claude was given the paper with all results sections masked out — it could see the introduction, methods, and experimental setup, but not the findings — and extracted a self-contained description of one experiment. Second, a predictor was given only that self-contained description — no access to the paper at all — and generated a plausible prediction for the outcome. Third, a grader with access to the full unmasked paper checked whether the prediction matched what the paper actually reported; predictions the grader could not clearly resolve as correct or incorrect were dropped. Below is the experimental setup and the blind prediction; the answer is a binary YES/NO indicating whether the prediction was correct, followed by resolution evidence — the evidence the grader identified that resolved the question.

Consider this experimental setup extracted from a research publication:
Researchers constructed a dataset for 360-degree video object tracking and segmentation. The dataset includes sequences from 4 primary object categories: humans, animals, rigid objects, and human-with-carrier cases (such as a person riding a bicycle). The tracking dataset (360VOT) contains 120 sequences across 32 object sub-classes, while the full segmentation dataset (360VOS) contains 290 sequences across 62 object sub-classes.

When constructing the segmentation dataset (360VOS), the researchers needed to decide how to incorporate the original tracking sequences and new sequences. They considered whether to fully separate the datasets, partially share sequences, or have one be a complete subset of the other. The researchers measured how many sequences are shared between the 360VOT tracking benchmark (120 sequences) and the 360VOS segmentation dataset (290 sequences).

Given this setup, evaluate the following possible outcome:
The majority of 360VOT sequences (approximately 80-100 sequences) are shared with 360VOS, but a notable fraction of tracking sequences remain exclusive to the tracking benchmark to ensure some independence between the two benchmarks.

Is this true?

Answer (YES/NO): YES